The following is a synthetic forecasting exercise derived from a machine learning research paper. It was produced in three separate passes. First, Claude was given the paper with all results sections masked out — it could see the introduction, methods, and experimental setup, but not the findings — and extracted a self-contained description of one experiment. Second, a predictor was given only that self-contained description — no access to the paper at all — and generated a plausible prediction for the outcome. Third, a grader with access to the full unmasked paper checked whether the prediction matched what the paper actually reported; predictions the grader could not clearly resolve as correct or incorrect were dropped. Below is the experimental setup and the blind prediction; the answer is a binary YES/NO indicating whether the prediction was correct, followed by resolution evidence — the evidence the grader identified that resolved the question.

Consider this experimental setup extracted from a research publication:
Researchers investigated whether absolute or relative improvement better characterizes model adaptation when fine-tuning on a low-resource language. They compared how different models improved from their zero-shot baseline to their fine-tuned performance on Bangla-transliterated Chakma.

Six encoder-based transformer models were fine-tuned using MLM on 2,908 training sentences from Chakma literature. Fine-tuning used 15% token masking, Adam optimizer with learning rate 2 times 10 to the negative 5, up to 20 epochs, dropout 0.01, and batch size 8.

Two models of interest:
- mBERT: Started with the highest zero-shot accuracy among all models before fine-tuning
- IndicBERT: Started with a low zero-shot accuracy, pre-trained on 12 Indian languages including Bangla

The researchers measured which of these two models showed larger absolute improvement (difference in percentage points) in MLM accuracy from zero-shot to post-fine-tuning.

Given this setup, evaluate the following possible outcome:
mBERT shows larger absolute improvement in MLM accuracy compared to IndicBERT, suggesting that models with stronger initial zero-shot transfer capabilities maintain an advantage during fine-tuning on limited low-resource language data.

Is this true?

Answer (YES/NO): NO